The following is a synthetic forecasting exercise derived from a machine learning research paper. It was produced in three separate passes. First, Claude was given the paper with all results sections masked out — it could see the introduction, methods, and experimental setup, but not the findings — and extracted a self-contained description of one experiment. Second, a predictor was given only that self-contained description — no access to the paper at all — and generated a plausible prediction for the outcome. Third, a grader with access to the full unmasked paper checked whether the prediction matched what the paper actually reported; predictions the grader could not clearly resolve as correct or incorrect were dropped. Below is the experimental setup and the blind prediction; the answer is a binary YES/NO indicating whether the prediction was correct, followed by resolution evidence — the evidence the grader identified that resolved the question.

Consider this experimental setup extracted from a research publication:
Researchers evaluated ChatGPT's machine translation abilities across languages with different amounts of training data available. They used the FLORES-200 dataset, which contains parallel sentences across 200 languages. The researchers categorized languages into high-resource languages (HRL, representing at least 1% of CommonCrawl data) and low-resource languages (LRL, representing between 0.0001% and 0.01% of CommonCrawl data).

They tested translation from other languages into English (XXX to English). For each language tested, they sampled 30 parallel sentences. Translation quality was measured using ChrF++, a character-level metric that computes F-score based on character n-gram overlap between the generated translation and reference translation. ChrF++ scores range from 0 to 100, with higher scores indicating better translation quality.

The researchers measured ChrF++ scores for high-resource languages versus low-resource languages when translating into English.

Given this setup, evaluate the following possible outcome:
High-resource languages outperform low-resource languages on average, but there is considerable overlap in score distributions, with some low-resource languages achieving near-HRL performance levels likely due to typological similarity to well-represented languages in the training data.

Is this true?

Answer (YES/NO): NO